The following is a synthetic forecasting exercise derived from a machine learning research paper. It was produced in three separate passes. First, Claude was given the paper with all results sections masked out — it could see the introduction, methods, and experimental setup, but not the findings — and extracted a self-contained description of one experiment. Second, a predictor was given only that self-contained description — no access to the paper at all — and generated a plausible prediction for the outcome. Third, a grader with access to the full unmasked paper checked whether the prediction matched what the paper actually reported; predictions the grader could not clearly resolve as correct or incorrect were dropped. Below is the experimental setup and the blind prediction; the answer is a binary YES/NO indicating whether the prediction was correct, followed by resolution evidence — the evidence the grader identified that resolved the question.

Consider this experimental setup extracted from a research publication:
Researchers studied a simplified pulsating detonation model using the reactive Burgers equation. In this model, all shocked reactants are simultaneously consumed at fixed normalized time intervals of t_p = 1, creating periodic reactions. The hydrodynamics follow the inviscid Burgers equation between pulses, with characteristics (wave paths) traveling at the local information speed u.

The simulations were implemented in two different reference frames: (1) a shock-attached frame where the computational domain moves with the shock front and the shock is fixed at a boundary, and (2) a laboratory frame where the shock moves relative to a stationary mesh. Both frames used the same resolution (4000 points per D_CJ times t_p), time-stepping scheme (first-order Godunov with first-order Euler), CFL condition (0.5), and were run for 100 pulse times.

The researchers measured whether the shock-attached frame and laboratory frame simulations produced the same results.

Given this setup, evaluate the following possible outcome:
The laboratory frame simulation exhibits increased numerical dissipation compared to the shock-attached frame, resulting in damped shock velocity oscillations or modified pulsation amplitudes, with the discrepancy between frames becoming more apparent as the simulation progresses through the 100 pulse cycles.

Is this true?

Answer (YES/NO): NO